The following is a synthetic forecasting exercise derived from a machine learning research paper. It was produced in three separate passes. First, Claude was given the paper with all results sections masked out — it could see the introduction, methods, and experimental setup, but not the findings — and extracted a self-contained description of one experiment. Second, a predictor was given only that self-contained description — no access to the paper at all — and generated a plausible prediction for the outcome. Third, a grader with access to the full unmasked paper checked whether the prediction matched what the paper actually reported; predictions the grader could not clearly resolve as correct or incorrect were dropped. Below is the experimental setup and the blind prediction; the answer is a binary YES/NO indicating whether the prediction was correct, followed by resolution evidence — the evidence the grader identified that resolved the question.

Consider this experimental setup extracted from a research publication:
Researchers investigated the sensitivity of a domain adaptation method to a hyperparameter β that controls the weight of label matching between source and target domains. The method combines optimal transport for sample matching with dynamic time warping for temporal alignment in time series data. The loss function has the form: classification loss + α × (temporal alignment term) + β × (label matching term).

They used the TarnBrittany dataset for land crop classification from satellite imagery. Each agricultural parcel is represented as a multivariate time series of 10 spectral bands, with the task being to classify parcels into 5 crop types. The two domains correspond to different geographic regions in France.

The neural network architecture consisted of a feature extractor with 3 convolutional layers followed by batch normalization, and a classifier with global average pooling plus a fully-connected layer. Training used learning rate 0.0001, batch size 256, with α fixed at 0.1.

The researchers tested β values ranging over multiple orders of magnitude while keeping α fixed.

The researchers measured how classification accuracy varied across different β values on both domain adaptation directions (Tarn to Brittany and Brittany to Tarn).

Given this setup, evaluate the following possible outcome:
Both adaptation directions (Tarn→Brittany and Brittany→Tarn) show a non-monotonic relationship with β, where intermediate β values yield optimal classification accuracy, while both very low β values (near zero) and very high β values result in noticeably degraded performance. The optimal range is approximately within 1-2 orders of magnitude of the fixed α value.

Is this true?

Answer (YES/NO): NO